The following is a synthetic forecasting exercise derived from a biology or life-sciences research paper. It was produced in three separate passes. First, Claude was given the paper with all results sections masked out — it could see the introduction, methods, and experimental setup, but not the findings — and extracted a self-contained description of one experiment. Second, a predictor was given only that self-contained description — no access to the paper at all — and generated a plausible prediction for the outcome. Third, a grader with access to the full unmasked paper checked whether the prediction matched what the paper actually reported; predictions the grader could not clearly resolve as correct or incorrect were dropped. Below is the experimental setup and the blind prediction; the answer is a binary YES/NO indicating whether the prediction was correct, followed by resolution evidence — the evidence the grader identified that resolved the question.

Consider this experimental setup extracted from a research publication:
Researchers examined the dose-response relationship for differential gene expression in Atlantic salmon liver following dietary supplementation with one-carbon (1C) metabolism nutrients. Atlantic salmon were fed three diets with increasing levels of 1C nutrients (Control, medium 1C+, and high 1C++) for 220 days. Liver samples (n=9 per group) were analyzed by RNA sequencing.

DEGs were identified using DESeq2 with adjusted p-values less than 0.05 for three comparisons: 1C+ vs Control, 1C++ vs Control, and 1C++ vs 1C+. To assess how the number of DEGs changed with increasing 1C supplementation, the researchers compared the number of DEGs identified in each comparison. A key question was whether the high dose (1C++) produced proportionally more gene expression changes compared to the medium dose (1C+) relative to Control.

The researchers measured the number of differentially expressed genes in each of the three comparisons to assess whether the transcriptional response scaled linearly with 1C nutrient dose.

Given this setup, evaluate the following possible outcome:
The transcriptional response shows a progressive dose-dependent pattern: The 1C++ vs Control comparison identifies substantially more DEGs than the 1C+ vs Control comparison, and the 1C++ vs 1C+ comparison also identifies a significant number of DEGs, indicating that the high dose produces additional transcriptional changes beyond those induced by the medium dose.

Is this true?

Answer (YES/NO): NO